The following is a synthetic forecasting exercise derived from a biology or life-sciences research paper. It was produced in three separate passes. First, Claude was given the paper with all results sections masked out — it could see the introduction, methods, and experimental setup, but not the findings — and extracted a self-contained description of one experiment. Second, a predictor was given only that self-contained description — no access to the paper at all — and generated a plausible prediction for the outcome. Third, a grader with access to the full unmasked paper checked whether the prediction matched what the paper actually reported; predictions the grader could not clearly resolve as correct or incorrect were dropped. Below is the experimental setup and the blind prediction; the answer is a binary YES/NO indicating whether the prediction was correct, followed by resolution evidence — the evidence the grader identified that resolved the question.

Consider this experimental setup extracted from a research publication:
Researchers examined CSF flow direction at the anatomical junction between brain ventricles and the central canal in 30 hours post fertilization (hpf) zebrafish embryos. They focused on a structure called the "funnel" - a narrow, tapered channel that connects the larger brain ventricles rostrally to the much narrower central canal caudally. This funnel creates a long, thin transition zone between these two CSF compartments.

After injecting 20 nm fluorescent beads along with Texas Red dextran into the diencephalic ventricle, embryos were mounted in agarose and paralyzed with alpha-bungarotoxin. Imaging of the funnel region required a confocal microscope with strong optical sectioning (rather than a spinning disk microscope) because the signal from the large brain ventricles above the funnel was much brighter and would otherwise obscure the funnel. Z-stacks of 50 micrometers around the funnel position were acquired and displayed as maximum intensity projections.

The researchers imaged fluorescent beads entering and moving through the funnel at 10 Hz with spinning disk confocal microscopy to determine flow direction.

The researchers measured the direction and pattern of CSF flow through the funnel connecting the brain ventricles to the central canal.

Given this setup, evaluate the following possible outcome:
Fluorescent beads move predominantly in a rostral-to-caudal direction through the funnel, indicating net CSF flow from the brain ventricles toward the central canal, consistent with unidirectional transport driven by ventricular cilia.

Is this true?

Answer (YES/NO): NO